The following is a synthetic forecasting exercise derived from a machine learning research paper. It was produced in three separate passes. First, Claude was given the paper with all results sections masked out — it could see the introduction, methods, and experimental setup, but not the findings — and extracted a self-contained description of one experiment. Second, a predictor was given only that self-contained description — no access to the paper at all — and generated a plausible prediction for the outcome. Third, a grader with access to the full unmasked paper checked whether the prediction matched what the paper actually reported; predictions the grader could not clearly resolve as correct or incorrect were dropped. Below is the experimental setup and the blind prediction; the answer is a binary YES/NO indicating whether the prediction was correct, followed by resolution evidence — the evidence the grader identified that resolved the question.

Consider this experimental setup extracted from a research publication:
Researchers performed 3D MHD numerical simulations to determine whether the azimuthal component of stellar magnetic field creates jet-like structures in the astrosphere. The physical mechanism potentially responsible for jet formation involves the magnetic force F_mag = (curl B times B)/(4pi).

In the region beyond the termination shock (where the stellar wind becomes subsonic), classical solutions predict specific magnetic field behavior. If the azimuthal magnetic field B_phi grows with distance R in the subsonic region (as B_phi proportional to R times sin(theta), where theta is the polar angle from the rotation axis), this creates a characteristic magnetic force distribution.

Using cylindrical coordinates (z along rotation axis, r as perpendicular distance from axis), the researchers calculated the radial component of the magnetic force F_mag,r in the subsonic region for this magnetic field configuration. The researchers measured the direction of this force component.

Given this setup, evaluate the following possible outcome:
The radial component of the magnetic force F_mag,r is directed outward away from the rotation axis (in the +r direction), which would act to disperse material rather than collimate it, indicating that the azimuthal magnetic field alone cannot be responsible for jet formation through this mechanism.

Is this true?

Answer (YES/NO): NO